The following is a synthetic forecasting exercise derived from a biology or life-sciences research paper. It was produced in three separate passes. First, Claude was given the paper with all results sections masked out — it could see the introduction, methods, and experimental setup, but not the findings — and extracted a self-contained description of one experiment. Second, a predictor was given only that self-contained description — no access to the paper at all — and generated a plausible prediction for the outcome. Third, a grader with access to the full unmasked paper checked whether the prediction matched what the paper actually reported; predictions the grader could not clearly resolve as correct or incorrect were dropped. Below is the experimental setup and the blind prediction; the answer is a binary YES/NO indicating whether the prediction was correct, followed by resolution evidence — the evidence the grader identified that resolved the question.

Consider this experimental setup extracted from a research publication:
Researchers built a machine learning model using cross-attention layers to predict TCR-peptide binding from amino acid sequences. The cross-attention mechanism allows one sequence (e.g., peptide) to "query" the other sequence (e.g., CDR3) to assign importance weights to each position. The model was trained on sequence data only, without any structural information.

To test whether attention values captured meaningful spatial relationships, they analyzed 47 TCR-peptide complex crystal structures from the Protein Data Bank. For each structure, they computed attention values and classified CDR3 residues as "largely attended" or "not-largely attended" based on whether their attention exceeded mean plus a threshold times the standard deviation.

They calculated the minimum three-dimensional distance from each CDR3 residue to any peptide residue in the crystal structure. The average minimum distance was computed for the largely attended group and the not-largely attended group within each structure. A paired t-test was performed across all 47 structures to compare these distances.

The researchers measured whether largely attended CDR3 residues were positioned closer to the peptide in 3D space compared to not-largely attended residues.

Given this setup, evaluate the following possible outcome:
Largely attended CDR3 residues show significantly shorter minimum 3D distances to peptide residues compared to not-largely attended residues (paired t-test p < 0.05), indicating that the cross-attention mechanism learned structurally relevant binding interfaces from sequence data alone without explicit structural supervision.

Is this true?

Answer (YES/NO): NO